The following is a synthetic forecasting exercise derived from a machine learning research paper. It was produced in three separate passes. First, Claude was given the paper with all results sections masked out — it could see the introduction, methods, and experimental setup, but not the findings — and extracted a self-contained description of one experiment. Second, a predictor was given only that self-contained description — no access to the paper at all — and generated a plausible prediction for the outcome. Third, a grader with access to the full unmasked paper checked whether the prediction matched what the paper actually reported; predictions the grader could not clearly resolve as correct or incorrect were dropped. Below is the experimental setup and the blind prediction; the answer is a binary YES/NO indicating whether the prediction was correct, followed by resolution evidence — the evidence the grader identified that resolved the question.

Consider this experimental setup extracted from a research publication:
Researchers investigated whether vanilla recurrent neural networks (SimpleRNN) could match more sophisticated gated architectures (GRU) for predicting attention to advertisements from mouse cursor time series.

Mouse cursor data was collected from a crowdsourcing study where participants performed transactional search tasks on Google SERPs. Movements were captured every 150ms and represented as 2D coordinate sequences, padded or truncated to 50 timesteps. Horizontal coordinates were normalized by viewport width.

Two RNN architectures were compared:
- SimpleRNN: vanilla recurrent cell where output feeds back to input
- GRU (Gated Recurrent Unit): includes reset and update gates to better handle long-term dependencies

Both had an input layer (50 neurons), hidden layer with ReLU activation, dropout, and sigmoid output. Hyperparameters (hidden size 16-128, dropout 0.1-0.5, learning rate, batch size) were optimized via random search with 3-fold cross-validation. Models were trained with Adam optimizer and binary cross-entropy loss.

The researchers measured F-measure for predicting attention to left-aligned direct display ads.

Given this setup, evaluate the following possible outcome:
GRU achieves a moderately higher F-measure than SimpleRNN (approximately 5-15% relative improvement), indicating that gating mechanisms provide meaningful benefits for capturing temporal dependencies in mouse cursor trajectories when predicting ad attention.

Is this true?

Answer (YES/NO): NO